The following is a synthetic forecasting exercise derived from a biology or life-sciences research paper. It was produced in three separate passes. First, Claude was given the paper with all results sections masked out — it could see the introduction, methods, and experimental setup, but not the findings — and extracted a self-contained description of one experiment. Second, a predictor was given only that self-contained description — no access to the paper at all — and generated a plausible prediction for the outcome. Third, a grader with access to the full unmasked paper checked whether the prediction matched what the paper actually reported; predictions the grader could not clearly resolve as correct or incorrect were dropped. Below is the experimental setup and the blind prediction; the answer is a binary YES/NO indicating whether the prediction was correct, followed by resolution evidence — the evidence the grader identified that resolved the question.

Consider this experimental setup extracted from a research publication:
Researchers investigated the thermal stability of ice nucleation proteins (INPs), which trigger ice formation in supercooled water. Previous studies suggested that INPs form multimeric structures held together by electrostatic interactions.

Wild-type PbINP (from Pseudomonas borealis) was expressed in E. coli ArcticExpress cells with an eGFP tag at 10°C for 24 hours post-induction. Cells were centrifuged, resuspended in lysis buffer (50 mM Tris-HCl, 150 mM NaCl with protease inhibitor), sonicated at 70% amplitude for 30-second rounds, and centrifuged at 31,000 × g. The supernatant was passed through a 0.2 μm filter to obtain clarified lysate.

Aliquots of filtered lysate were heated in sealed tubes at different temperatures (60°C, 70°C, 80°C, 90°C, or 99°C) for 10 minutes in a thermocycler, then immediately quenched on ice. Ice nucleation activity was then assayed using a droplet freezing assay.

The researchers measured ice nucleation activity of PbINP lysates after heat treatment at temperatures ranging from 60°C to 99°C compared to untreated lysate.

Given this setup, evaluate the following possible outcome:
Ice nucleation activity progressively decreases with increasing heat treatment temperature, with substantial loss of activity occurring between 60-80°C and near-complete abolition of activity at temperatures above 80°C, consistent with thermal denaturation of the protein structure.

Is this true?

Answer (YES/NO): NO